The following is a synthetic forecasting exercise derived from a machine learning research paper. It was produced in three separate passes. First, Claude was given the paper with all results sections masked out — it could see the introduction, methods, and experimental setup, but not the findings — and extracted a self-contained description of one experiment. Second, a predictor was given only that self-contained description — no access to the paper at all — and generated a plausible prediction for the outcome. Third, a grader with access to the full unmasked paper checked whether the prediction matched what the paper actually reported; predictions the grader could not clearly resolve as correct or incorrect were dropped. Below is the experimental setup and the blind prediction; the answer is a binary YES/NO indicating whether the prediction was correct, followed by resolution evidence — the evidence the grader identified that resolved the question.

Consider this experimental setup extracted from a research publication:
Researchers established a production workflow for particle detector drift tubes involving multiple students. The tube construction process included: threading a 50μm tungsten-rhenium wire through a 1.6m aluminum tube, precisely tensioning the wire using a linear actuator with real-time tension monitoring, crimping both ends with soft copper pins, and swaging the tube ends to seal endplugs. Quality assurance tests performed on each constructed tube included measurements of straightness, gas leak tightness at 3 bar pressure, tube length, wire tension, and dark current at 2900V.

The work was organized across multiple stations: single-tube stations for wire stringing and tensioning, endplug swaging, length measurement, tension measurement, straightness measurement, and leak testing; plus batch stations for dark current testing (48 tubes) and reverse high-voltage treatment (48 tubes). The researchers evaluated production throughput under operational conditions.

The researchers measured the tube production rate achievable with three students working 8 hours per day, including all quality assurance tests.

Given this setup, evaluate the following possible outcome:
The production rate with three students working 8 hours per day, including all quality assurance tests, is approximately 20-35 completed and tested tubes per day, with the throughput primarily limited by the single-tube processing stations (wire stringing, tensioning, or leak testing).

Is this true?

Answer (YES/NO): NO